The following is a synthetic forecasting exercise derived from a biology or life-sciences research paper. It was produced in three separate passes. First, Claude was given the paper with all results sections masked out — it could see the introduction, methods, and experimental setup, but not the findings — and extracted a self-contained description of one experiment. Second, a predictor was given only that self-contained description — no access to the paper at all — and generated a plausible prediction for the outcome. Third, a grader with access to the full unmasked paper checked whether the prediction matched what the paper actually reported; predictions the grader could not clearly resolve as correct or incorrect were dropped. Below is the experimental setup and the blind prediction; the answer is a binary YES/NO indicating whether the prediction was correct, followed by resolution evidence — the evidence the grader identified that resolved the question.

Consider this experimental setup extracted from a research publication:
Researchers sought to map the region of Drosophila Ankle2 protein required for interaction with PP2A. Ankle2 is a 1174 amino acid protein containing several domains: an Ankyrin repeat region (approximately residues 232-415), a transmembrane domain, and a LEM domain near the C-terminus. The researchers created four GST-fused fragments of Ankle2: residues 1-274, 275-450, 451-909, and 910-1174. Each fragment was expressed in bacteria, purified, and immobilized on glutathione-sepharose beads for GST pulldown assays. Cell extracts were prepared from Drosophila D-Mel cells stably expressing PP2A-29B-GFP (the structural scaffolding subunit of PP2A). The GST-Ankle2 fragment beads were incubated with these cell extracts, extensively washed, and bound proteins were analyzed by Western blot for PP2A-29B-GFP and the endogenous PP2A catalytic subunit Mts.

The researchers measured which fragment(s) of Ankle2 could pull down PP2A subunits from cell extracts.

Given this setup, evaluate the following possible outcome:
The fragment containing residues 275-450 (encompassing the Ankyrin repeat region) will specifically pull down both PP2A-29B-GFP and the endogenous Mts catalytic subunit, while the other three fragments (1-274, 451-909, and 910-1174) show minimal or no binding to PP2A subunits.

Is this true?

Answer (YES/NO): YES